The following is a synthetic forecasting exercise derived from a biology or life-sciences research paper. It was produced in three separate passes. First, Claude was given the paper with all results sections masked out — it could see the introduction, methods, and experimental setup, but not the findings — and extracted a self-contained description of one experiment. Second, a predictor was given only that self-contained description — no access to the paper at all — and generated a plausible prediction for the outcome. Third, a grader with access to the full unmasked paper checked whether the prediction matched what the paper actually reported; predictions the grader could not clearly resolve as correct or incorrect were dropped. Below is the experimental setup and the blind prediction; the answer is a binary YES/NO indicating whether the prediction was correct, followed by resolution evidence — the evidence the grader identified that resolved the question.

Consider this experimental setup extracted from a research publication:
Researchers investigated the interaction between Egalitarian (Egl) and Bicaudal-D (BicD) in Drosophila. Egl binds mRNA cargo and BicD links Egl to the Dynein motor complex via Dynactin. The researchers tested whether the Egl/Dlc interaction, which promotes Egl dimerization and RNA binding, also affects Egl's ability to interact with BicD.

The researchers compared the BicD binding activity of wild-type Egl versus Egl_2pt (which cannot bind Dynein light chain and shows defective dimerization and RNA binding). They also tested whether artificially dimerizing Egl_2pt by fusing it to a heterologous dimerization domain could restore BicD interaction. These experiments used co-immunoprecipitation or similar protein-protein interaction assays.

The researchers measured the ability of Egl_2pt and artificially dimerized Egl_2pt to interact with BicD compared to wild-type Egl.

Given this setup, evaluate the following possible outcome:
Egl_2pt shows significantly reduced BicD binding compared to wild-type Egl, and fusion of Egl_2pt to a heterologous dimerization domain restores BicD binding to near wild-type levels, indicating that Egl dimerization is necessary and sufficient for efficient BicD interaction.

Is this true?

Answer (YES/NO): YES